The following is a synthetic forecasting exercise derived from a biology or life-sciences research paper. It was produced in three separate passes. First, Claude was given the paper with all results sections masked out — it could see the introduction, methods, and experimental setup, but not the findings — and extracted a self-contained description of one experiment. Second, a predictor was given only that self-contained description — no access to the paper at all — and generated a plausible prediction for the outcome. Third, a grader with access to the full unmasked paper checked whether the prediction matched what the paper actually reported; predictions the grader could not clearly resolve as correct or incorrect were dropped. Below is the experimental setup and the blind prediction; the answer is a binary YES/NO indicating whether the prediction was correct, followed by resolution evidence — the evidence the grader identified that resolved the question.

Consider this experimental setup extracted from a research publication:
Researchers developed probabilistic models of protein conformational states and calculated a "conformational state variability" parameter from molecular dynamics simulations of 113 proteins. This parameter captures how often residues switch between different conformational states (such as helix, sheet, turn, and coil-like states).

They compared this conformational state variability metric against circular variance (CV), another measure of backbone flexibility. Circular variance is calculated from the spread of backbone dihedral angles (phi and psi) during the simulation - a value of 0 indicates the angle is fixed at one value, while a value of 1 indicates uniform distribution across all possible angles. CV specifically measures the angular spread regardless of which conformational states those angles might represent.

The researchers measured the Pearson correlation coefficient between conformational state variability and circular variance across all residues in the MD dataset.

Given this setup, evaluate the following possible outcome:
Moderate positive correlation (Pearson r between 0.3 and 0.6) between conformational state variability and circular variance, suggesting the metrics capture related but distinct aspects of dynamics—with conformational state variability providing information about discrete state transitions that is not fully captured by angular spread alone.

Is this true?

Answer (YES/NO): YES